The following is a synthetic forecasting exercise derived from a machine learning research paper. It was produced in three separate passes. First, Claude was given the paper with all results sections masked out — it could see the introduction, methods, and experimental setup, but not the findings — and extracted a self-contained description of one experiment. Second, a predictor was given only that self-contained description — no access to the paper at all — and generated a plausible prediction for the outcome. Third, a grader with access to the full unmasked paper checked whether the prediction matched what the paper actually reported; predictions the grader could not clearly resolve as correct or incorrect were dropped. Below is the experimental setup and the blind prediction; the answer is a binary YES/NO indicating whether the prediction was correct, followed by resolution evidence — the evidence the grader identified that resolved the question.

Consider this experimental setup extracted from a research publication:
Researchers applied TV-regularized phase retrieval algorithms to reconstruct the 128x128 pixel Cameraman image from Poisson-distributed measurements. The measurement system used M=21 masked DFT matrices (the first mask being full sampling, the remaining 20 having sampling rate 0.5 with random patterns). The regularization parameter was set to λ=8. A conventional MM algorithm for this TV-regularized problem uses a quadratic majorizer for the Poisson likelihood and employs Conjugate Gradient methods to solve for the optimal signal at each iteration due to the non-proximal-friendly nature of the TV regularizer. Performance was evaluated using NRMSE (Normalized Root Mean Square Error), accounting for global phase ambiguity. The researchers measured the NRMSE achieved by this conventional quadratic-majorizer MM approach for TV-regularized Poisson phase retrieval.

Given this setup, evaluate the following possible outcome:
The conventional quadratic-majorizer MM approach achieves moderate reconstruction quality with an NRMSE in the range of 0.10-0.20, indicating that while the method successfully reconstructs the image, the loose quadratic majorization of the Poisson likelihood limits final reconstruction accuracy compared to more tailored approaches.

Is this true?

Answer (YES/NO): NO